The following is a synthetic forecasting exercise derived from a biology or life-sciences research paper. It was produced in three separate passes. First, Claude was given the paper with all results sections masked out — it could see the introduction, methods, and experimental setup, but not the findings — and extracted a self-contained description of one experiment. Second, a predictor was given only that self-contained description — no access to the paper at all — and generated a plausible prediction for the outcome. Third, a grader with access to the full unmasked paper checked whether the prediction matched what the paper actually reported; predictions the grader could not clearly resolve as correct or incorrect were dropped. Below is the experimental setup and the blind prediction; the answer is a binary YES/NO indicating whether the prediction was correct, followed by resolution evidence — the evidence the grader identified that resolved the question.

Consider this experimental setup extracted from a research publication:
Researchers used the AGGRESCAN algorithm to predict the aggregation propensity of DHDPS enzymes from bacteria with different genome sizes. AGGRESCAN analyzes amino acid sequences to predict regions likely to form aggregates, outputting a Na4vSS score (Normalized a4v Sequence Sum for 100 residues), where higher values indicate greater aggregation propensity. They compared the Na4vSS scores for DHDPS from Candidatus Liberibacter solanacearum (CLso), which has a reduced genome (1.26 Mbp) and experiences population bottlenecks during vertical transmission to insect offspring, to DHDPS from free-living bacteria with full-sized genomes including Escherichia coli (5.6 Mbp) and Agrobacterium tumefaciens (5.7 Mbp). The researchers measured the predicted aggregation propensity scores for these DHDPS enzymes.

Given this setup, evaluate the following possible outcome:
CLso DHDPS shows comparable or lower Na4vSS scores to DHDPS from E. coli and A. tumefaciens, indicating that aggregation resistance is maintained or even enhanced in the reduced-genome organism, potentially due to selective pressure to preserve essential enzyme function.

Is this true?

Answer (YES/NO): NO